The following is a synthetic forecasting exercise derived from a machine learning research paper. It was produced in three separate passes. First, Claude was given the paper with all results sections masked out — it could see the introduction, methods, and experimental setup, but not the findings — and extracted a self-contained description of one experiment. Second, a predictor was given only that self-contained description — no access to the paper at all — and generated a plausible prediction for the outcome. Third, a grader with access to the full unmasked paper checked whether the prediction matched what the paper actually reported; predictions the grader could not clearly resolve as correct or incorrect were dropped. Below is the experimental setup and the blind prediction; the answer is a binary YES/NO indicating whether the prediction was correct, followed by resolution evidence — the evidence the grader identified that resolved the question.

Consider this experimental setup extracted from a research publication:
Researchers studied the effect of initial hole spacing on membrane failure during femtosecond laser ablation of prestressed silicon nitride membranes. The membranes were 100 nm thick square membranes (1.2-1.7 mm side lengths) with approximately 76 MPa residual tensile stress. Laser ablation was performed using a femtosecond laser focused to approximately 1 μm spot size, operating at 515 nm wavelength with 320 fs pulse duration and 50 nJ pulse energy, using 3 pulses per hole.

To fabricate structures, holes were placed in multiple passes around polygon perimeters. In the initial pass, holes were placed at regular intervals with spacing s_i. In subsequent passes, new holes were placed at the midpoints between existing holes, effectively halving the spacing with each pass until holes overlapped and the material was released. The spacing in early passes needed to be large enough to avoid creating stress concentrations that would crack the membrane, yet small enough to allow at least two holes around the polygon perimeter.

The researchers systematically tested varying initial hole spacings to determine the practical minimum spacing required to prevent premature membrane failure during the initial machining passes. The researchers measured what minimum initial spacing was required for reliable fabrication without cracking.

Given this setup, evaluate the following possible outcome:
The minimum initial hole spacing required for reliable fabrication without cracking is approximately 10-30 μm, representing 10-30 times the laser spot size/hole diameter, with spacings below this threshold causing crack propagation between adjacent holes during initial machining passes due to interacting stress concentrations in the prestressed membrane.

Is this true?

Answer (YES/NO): NO